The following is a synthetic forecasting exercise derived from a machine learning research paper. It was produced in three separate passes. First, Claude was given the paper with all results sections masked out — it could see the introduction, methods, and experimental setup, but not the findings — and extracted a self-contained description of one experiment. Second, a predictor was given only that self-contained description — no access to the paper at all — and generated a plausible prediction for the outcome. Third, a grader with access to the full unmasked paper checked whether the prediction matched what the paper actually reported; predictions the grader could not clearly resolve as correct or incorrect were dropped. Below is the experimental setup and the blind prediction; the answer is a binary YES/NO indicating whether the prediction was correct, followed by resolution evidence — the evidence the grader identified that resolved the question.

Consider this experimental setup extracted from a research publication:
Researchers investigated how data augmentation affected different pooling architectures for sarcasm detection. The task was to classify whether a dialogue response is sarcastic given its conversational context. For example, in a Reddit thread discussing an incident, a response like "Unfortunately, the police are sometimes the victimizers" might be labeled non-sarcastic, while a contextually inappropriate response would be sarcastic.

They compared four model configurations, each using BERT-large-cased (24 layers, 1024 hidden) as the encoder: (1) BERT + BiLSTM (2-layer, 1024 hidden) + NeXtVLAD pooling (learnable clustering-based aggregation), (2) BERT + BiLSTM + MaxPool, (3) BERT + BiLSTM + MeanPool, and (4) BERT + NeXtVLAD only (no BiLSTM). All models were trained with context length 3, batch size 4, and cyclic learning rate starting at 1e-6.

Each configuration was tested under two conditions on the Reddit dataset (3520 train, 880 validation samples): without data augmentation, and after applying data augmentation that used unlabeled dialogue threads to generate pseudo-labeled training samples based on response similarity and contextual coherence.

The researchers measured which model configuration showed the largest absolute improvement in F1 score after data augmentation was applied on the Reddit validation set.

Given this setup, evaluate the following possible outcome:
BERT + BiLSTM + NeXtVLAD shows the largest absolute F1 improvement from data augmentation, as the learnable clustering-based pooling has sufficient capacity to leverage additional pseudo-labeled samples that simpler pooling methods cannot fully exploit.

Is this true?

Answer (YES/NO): NO